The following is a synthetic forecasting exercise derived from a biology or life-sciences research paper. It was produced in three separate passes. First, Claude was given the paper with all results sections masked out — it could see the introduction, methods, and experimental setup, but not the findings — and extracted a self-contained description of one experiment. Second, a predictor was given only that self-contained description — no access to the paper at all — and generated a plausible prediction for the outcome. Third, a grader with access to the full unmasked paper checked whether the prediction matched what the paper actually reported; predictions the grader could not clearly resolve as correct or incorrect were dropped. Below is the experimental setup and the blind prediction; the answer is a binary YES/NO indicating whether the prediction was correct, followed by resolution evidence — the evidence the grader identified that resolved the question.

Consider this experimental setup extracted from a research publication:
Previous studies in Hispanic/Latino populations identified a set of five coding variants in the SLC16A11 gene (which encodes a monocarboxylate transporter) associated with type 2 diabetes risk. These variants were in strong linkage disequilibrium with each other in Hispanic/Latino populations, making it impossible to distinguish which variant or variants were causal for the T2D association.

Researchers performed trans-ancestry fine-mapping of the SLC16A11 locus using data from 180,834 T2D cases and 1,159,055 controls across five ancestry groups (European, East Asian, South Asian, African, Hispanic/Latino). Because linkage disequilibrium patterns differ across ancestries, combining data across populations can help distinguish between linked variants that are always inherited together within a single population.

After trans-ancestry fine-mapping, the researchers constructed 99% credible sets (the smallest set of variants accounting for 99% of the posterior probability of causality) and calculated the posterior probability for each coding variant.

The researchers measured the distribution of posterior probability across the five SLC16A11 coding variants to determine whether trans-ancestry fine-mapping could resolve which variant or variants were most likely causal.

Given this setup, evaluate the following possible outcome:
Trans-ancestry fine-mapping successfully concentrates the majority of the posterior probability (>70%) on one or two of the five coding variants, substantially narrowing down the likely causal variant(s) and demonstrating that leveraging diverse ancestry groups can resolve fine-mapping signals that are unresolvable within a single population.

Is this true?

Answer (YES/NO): NO